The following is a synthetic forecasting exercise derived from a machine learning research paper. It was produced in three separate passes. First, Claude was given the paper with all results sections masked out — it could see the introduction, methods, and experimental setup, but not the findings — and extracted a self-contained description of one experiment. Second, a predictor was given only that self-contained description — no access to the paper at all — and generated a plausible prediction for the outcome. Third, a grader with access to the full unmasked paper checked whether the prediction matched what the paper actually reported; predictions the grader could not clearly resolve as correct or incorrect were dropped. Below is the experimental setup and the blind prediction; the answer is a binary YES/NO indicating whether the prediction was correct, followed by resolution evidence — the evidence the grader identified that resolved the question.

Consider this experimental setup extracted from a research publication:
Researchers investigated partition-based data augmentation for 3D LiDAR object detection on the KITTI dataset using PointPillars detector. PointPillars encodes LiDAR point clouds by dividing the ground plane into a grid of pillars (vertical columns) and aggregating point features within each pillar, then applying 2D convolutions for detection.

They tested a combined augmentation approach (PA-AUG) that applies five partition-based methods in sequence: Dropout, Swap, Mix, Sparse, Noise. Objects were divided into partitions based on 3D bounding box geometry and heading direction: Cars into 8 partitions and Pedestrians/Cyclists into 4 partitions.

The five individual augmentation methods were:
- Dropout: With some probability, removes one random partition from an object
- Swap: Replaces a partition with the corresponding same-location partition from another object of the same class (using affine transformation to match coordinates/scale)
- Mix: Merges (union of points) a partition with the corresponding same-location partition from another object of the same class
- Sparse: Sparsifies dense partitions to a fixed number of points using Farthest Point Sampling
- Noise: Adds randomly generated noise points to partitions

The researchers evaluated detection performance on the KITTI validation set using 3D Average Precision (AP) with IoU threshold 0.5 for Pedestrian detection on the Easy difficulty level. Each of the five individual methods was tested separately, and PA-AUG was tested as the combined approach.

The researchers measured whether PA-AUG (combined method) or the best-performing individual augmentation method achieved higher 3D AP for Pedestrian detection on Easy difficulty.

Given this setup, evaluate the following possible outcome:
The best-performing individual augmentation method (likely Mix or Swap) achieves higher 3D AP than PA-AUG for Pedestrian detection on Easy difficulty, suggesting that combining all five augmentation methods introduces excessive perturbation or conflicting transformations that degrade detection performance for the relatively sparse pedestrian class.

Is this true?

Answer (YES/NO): YES